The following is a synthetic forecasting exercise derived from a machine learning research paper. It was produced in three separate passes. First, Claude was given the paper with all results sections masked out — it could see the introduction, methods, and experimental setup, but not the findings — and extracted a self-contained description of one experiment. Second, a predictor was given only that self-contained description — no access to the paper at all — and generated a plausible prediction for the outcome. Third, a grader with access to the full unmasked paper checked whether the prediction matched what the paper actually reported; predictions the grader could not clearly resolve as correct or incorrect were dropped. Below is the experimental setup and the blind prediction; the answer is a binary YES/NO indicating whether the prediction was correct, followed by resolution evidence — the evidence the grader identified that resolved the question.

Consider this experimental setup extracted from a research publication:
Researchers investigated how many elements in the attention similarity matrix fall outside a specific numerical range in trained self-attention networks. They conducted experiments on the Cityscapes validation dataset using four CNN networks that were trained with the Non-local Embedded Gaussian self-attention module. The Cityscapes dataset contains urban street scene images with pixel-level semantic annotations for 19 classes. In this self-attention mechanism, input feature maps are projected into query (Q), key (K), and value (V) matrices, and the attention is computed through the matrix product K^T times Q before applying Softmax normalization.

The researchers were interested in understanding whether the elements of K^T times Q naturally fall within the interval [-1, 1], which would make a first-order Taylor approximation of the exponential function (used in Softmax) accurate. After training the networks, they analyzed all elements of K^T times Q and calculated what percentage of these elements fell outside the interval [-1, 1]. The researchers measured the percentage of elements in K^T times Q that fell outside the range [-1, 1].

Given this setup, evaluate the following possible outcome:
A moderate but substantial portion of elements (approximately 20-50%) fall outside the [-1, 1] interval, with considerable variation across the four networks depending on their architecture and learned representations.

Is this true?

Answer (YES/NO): NO